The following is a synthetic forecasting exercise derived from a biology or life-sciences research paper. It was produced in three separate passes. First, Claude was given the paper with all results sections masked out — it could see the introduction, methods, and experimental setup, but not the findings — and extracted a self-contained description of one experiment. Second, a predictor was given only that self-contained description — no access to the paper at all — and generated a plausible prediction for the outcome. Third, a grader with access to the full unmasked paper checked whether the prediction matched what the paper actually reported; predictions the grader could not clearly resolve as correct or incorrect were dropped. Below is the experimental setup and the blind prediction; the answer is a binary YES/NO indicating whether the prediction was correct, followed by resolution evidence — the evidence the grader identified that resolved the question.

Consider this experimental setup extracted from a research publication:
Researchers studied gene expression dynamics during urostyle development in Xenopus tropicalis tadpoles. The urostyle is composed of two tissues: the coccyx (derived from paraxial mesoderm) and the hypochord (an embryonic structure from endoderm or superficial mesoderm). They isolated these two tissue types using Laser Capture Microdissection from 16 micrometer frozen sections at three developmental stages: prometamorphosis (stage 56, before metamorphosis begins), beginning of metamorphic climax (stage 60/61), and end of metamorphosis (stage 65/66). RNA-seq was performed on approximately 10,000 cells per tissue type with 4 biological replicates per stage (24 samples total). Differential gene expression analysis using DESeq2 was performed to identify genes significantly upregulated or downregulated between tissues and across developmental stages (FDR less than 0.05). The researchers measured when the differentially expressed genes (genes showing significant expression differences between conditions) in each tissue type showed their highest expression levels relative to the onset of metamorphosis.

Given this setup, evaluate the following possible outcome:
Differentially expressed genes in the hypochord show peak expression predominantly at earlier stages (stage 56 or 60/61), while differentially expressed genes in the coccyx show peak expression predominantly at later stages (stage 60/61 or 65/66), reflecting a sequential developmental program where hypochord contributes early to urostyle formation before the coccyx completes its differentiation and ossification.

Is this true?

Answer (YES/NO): NO